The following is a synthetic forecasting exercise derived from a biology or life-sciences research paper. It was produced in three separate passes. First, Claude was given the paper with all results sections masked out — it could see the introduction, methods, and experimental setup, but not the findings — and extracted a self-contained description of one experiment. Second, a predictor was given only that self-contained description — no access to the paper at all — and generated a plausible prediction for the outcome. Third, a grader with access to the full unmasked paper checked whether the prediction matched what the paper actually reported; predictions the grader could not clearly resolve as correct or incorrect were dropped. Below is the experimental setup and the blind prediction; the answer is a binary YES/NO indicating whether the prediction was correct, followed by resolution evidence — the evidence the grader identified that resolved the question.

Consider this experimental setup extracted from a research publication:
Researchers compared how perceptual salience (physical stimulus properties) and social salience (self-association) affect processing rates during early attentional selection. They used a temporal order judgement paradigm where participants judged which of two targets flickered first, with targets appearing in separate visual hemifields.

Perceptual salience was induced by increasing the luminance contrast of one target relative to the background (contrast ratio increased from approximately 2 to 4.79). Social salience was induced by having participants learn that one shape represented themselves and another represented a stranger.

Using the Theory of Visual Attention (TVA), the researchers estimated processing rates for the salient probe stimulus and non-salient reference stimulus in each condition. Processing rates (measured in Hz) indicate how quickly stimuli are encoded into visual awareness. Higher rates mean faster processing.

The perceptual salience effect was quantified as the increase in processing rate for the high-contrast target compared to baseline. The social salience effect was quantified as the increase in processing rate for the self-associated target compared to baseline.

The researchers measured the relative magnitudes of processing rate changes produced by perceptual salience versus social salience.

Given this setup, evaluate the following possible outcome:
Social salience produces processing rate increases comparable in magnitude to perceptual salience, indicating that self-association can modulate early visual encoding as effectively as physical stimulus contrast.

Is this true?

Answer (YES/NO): NO